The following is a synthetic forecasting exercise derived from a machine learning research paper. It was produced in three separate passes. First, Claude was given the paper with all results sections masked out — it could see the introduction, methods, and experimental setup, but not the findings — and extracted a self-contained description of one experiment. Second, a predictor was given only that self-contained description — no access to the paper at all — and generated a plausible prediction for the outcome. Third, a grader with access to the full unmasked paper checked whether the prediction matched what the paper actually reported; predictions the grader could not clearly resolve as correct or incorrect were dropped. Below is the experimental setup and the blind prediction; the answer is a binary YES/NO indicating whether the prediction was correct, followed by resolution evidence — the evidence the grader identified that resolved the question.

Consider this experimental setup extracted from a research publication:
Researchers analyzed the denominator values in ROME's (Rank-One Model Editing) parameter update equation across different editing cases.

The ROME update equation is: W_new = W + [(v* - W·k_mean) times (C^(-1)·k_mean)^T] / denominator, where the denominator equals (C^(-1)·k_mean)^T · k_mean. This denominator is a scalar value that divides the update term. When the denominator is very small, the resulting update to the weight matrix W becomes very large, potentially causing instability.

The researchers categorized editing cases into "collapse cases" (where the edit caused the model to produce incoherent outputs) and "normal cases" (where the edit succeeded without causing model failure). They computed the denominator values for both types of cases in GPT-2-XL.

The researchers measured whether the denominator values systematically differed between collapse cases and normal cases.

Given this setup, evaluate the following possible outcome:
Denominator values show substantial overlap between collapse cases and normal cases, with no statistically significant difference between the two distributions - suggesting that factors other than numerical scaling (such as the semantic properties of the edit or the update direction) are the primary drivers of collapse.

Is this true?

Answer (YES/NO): NO